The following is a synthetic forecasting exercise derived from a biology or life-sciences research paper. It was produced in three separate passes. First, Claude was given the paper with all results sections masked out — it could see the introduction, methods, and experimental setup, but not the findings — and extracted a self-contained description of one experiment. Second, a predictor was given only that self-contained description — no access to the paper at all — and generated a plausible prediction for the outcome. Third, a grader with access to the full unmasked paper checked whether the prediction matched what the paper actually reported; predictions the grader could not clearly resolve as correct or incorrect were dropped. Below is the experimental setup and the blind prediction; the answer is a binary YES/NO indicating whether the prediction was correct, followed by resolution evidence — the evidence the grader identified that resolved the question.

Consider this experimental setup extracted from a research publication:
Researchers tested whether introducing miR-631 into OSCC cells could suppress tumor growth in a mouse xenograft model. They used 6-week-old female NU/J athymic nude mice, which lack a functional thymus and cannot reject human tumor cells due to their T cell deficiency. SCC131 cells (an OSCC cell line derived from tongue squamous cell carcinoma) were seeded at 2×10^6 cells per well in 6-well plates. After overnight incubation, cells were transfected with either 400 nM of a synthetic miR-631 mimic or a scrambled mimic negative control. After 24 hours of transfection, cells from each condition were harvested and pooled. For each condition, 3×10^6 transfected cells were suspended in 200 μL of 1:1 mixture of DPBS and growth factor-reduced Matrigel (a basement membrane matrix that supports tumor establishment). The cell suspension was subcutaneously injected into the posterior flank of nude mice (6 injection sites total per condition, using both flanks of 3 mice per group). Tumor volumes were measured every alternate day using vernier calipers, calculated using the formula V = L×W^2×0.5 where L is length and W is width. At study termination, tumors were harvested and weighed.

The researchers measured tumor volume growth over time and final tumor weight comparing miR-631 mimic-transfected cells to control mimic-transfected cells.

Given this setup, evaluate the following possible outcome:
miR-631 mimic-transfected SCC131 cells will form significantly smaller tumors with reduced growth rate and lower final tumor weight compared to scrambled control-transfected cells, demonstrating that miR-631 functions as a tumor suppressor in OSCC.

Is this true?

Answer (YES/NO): YES